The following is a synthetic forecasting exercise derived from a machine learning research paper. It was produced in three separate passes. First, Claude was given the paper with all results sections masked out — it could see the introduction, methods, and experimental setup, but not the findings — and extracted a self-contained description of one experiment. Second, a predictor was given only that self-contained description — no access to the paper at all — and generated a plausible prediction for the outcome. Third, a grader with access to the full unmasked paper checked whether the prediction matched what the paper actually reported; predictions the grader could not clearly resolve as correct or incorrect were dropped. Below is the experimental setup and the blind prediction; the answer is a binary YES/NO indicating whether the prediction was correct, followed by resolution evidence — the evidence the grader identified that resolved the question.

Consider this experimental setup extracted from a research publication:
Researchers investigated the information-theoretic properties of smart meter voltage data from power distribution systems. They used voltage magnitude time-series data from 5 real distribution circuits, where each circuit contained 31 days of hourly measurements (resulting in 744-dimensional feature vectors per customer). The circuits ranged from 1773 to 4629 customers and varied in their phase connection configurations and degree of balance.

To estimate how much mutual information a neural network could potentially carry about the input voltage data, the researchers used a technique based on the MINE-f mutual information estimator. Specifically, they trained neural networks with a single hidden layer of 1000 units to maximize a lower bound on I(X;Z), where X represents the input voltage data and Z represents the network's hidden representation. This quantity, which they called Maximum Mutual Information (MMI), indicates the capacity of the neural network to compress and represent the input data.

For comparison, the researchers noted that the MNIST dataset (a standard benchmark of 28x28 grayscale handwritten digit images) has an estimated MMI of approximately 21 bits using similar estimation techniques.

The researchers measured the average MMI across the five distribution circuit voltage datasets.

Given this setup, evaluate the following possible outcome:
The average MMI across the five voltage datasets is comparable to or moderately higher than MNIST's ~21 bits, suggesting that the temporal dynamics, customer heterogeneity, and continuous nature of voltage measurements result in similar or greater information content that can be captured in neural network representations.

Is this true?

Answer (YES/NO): NO